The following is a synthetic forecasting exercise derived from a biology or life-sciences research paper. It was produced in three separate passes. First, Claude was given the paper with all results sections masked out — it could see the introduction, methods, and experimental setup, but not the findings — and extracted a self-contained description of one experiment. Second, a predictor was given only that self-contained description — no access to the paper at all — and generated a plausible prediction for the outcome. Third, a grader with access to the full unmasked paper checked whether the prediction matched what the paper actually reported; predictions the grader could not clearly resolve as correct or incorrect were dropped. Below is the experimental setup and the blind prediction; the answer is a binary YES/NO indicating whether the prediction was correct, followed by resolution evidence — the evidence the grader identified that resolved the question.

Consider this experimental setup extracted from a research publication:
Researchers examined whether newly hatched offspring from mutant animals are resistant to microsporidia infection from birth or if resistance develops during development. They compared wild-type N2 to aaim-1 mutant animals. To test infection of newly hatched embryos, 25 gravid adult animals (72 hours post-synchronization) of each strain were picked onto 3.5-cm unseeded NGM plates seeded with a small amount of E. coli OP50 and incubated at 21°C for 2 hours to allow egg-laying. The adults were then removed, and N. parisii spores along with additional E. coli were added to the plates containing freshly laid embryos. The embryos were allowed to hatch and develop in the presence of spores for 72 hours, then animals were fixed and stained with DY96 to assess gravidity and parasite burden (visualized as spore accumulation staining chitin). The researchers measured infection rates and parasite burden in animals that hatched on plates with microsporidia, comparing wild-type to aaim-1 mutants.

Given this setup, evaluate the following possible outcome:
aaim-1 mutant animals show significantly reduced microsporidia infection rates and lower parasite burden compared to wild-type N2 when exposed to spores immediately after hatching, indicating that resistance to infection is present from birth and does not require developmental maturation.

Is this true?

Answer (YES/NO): YES